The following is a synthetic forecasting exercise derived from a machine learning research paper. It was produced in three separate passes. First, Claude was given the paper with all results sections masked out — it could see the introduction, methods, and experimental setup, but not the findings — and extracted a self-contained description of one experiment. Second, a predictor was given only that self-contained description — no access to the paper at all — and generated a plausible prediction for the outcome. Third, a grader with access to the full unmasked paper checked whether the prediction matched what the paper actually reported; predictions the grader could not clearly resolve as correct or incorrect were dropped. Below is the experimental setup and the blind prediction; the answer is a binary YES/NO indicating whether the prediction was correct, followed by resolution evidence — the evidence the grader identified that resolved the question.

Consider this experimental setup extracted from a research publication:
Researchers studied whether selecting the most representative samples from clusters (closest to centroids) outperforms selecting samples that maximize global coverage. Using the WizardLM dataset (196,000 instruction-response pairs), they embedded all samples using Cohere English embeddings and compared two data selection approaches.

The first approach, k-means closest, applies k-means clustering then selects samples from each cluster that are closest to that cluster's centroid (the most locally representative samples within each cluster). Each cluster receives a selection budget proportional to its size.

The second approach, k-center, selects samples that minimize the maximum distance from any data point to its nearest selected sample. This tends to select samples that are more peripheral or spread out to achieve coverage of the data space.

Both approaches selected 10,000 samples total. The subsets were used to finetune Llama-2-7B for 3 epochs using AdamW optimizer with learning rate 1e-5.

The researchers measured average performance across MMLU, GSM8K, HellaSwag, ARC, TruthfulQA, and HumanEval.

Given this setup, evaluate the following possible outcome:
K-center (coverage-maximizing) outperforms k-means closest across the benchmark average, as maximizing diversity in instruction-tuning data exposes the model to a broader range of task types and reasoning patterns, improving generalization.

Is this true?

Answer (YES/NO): NO